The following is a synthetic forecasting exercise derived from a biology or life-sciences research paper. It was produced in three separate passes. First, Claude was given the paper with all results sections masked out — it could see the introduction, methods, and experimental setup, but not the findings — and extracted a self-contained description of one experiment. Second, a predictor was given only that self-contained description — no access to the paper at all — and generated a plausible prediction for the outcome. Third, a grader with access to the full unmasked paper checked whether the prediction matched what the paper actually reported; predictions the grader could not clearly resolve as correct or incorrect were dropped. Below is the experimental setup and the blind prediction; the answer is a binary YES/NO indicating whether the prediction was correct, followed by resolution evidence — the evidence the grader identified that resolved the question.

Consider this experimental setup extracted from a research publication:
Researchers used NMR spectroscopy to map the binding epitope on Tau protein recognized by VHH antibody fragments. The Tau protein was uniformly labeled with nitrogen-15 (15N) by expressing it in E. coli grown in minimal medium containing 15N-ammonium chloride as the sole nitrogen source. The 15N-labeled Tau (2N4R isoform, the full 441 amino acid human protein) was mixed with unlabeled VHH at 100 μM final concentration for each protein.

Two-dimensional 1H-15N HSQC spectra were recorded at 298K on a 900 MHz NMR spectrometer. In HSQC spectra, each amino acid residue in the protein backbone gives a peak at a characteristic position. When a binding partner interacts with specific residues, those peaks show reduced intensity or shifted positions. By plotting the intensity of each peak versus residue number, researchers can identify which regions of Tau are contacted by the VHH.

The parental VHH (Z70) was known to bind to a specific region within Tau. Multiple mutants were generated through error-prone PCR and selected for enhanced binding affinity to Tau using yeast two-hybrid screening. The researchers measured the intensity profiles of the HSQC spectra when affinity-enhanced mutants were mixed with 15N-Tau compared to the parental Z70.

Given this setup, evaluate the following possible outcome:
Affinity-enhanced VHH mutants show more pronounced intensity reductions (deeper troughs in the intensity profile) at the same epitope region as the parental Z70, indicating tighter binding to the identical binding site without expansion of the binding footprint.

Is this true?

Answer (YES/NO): NO